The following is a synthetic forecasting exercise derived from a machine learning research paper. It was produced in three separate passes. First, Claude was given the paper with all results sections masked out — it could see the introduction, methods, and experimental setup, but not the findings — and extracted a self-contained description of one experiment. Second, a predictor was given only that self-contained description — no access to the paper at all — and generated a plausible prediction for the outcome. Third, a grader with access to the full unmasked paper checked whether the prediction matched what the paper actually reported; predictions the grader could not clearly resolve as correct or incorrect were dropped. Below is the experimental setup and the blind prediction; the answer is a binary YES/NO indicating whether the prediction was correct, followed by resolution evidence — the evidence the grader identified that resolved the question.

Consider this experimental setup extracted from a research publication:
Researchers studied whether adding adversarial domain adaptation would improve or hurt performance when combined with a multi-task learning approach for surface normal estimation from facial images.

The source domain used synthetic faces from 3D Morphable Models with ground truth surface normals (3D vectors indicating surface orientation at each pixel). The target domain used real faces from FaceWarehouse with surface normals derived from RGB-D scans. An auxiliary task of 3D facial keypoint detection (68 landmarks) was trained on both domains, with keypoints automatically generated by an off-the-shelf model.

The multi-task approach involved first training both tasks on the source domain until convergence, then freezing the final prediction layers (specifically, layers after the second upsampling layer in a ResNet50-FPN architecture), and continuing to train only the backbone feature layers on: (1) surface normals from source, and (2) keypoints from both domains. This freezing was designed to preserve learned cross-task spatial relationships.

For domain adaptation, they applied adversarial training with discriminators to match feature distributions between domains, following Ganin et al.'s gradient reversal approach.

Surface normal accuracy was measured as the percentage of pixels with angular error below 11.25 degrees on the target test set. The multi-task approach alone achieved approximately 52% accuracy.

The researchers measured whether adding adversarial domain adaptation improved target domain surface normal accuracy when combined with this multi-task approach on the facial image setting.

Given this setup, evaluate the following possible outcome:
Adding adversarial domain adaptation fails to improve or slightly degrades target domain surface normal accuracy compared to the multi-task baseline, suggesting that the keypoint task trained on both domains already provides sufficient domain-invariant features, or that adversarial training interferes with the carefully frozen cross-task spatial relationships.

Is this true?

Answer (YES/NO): NO